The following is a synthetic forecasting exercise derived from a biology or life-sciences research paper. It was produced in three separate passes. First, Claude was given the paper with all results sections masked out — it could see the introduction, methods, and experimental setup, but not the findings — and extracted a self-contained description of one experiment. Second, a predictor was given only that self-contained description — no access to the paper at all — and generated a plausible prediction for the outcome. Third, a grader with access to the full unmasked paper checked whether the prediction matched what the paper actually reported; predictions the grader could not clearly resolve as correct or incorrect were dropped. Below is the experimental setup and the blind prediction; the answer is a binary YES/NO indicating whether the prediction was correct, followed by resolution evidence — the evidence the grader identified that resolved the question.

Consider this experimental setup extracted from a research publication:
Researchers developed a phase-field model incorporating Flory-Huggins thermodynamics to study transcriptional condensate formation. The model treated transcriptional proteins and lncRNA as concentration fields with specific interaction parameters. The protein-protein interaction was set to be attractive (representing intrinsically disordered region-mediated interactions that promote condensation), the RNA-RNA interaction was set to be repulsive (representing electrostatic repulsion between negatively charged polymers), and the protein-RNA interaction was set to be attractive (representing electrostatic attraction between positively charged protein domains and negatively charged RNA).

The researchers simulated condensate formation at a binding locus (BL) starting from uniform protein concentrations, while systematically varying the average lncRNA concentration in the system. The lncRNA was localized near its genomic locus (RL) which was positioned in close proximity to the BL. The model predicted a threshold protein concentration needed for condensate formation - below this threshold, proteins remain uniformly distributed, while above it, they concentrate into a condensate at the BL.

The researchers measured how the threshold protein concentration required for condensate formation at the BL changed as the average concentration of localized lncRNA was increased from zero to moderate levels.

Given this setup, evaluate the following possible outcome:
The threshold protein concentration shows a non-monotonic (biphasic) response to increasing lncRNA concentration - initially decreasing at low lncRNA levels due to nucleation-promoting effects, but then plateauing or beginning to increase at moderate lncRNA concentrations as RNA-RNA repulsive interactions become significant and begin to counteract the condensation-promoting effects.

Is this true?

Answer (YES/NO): NO